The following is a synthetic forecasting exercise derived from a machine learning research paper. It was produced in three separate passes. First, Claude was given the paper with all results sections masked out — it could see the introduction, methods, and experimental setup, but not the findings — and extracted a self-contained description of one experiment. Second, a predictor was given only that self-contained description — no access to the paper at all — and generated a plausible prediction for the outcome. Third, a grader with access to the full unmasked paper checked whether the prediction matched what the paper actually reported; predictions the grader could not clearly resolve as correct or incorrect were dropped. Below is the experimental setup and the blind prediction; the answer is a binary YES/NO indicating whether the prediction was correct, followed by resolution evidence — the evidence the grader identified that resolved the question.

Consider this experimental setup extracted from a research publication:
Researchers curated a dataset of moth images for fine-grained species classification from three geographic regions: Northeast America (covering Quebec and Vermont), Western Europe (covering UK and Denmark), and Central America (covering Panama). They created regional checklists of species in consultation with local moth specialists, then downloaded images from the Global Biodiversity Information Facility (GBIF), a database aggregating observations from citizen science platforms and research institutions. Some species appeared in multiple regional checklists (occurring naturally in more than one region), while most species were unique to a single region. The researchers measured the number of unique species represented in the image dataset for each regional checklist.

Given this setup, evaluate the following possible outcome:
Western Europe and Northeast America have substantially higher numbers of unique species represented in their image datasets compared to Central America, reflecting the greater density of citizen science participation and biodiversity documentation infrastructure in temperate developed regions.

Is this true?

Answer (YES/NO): YES